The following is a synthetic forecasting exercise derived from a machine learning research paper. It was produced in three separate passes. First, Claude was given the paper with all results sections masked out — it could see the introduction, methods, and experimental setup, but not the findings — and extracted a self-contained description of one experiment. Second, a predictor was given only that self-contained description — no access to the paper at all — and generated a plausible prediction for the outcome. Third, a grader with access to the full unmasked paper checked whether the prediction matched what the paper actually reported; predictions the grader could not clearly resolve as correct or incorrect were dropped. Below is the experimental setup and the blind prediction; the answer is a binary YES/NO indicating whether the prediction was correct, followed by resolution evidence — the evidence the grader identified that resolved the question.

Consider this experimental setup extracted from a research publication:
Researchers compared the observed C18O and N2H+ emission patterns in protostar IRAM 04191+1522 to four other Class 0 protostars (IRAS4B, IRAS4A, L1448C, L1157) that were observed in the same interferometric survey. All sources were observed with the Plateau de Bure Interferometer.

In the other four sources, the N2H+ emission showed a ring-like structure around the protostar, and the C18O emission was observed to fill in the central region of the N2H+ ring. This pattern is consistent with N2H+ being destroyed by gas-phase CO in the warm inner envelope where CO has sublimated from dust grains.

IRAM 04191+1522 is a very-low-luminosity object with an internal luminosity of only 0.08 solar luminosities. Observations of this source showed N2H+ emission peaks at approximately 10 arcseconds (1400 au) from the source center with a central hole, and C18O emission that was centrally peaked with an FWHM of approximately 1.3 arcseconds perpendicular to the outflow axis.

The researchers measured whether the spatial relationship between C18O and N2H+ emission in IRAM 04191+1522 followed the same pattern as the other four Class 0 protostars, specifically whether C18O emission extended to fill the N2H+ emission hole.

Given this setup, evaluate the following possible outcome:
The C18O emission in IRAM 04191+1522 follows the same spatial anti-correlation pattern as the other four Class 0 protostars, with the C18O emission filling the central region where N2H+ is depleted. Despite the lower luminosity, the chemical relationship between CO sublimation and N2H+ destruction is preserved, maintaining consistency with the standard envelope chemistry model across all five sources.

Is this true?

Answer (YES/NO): NO